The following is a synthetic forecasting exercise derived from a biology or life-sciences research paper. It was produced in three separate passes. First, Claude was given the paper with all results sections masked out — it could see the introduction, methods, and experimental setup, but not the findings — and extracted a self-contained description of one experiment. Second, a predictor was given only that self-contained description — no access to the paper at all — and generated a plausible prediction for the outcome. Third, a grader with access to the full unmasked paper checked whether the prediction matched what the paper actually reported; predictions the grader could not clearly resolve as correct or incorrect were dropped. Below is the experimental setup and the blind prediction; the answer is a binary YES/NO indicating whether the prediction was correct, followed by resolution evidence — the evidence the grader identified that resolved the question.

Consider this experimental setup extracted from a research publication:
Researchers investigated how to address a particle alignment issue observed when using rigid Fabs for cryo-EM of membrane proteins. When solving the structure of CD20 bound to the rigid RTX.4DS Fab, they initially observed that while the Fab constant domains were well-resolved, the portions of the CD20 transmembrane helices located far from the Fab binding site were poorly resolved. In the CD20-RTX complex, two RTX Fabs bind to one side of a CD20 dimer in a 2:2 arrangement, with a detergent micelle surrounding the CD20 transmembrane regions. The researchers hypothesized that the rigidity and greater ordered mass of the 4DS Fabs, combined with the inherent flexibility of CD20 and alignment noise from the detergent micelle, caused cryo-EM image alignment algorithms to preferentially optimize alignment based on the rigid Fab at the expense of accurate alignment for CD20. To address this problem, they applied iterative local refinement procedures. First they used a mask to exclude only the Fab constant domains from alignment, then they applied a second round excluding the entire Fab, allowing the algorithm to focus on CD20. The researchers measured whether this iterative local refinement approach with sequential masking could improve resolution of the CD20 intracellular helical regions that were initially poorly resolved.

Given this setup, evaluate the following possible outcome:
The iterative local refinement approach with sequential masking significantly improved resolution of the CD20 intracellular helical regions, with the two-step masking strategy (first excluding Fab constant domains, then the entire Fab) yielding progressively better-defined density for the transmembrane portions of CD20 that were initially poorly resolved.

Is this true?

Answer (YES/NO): YES